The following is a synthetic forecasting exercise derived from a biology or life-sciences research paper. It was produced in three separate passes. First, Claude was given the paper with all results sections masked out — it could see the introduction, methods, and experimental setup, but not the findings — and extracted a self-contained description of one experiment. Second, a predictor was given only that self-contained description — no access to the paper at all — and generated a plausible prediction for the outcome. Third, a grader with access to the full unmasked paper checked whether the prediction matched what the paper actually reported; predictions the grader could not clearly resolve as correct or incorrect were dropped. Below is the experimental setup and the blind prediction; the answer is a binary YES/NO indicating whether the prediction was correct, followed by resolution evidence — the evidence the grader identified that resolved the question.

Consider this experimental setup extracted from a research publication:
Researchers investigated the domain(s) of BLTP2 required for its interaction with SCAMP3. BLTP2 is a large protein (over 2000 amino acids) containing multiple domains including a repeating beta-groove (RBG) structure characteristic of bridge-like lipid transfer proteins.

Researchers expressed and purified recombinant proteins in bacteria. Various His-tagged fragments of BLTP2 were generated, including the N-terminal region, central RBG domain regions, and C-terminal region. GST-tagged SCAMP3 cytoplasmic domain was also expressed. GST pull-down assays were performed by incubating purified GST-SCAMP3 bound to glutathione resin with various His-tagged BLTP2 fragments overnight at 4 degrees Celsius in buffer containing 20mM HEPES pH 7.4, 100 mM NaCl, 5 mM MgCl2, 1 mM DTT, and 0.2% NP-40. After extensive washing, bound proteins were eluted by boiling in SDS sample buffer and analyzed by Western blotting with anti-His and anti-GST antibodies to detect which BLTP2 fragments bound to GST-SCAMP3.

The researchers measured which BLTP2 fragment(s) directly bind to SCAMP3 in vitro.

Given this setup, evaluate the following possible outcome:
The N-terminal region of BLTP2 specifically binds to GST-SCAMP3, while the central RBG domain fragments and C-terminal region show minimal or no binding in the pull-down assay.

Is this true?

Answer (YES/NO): NO